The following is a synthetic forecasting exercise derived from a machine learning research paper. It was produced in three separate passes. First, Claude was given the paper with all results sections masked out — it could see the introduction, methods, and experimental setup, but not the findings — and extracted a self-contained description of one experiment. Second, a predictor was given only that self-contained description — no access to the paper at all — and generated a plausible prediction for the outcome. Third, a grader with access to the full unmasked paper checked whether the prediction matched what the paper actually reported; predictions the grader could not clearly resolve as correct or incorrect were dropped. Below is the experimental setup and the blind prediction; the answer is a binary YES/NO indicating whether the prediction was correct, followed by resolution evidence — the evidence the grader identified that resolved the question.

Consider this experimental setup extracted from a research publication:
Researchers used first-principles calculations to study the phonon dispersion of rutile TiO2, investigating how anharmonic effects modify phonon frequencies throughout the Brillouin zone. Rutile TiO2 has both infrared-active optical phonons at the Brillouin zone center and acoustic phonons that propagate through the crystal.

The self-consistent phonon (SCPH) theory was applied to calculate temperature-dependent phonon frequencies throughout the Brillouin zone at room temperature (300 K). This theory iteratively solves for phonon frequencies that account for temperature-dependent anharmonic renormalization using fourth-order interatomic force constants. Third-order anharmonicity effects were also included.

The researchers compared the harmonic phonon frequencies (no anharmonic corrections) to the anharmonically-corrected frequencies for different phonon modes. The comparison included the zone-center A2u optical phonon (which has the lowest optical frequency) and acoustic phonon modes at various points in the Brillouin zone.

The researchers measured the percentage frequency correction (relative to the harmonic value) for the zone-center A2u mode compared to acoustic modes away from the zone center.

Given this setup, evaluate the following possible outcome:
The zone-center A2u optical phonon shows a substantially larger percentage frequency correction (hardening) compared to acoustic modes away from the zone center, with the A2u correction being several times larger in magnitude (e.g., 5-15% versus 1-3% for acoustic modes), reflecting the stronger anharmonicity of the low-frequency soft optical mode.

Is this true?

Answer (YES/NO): NO